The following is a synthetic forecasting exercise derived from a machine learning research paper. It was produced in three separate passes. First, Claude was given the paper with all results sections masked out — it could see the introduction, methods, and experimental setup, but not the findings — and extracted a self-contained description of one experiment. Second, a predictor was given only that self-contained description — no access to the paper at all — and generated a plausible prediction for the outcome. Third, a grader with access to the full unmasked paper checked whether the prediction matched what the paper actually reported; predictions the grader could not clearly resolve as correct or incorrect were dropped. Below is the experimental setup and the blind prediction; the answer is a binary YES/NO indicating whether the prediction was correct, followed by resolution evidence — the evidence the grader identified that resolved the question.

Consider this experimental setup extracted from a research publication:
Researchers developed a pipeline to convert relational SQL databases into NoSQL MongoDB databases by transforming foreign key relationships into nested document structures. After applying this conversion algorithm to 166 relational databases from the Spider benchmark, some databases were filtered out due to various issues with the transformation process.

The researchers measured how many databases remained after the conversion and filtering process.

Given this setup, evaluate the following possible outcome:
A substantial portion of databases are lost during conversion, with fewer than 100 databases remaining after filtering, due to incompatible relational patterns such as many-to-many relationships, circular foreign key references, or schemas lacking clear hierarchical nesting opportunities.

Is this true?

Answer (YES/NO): NO